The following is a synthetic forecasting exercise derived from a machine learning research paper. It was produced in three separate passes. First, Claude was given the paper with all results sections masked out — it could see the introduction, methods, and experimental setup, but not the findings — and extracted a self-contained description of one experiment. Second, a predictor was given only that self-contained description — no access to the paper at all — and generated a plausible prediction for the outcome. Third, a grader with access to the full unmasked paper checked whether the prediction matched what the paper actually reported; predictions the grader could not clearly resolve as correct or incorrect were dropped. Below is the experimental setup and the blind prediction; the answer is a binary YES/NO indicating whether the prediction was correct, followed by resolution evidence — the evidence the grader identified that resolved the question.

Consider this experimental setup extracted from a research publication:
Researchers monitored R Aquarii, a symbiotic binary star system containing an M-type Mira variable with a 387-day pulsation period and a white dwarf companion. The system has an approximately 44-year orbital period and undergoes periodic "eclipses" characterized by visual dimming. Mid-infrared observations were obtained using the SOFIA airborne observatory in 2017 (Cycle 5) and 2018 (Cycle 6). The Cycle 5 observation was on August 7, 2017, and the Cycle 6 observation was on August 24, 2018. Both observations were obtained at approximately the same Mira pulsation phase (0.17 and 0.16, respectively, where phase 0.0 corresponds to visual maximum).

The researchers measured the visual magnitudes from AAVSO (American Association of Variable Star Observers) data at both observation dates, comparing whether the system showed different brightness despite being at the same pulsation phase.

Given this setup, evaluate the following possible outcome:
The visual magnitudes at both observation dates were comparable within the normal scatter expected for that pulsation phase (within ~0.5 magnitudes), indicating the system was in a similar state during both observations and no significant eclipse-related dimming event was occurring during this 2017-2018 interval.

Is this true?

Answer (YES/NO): NO